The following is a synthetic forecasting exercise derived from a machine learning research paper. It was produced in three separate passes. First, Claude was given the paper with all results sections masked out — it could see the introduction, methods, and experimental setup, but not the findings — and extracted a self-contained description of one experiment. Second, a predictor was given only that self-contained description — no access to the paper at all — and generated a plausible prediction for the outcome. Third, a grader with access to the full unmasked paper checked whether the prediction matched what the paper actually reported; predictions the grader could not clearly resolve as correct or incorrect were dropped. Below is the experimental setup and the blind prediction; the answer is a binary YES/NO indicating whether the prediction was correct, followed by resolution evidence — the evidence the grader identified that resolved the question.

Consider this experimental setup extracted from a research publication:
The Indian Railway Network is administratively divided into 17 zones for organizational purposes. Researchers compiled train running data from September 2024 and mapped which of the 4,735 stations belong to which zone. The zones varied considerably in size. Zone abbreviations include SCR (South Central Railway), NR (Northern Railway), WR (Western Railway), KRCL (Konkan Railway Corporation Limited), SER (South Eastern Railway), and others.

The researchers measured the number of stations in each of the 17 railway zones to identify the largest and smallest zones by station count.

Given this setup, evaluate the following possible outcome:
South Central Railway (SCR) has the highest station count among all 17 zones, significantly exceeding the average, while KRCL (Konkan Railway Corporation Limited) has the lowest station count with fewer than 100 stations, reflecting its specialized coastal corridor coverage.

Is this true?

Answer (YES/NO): YES